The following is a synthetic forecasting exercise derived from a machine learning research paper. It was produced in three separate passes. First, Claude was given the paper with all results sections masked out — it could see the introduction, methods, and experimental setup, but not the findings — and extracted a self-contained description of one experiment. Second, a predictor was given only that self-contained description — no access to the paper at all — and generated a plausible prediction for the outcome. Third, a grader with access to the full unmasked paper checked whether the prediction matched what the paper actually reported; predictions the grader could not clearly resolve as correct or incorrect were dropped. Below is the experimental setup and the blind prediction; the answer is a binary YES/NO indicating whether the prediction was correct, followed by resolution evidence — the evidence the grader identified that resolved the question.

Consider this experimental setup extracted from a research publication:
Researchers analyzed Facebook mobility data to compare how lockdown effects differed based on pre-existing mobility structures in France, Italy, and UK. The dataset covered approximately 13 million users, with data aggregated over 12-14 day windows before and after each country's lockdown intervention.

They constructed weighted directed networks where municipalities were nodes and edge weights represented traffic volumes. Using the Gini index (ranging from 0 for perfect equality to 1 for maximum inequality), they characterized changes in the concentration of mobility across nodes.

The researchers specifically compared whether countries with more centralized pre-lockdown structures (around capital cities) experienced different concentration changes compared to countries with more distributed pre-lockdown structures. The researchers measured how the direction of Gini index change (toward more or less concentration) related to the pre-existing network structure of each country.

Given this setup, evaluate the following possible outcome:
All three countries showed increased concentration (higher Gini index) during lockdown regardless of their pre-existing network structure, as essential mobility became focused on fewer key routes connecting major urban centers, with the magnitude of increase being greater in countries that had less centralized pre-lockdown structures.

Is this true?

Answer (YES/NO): NO